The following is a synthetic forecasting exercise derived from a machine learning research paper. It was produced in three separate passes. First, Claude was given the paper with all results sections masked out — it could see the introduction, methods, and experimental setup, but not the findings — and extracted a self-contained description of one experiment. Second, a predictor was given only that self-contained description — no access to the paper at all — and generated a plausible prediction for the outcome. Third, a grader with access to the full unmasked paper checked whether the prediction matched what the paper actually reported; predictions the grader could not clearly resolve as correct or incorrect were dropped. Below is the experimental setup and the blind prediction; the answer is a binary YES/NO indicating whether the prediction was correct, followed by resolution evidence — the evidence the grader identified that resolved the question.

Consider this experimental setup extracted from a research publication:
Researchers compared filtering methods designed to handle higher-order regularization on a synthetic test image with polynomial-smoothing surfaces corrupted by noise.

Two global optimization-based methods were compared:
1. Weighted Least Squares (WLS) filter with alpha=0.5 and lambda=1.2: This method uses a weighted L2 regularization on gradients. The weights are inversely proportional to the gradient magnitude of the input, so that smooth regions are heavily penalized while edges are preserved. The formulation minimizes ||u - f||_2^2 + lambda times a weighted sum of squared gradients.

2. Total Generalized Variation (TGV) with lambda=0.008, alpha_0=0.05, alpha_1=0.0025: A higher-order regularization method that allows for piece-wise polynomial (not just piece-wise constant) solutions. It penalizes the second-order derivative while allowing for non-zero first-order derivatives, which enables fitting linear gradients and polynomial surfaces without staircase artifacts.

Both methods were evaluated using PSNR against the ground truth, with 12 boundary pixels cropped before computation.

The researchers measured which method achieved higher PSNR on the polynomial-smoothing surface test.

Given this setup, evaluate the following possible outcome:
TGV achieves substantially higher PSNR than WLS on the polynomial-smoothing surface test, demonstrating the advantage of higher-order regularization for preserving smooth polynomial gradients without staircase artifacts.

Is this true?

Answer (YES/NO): NO